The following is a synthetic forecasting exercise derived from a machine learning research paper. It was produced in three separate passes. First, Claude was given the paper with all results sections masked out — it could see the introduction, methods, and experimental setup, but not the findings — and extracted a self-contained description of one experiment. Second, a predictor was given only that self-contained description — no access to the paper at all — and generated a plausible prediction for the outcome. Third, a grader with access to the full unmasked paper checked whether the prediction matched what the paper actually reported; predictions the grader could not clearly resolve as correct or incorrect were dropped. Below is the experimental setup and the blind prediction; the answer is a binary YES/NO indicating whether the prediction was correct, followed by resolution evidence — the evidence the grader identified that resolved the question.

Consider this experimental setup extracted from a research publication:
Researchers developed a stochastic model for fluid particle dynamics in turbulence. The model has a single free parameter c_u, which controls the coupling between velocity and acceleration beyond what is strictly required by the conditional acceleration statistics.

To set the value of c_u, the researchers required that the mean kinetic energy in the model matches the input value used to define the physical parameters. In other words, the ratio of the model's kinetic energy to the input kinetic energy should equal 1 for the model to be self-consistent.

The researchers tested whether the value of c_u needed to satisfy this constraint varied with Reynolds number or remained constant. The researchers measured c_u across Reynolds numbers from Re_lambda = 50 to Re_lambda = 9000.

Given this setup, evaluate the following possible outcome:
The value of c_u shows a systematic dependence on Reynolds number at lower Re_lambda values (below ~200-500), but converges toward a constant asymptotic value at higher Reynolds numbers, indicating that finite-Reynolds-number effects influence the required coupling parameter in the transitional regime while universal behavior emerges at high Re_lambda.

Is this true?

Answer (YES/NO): NO